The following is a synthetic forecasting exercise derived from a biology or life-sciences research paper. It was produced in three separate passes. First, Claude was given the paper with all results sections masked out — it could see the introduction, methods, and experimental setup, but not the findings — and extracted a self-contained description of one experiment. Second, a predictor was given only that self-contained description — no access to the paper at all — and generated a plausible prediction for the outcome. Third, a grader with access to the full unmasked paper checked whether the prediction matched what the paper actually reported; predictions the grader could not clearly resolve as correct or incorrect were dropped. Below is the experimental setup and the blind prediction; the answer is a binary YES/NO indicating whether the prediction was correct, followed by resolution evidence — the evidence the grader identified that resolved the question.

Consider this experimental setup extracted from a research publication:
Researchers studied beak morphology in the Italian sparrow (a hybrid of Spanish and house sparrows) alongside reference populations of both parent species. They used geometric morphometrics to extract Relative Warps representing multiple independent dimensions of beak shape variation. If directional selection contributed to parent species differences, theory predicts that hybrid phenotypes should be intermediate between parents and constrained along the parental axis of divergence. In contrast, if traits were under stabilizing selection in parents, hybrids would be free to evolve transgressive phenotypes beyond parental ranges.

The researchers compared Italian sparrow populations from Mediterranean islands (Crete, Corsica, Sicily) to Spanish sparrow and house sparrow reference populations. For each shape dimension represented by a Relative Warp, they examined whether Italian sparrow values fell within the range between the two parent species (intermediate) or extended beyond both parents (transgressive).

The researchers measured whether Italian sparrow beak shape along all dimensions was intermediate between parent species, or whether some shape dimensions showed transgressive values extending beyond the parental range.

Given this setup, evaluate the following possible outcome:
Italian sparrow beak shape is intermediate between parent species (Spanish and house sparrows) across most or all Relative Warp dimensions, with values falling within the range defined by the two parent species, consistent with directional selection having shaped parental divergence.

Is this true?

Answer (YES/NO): NO